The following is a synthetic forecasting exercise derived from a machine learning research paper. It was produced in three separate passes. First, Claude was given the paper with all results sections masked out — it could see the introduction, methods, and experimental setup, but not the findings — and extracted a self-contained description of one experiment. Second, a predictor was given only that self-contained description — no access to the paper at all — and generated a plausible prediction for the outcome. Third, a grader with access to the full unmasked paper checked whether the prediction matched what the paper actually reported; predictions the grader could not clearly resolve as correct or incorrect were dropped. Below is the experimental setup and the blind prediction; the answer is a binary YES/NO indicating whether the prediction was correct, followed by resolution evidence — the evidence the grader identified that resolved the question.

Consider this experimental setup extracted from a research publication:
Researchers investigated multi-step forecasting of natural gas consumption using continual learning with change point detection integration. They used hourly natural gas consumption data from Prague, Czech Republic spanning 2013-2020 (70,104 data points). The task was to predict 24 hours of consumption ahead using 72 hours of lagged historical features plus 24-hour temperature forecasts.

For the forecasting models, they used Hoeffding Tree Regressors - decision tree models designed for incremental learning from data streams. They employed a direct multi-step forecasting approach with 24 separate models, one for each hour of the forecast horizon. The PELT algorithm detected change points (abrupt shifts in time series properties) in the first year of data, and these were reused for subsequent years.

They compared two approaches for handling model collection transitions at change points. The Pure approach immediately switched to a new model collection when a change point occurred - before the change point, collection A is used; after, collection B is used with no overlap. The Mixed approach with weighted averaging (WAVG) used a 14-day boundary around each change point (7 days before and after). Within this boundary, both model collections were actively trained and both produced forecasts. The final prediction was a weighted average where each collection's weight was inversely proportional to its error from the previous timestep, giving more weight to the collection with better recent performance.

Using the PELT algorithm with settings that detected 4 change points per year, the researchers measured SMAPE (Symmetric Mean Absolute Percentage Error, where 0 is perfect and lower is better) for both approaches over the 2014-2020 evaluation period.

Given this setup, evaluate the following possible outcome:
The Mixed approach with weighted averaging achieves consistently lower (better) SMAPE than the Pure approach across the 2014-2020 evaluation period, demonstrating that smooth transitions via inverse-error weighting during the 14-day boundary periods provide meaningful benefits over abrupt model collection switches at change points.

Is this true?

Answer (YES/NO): NO